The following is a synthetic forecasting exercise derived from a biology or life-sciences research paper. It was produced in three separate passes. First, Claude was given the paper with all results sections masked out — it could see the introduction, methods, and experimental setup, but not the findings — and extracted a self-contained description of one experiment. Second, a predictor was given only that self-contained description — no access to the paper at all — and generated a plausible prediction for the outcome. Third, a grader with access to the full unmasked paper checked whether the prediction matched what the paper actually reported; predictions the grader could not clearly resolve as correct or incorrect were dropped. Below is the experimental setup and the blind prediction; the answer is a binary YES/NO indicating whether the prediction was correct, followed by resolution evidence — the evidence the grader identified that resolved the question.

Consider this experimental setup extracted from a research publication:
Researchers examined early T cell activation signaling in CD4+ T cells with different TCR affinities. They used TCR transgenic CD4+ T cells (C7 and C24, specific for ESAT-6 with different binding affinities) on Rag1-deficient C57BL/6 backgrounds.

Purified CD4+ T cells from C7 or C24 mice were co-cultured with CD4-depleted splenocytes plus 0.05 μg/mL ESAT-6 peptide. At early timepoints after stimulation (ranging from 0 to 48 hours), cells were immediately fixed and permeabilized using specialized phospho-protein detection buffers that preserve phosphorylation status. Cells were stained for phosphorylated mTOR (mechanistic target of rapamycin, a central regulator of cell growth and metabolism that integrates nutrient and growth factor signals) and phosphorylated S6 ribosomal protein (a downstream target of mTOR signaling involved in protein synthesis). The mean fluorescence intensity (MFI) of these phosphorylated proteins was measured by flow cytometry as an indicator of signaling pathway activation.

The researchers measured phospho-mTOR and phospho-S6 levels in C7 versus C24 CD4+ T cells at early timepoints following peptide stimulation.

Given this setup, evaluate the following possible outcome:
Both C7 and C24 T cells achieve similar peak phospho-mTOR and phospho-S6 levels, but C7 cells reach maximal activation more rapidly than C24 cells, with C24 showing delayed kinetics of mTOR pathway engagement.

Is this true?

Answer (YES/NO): NO